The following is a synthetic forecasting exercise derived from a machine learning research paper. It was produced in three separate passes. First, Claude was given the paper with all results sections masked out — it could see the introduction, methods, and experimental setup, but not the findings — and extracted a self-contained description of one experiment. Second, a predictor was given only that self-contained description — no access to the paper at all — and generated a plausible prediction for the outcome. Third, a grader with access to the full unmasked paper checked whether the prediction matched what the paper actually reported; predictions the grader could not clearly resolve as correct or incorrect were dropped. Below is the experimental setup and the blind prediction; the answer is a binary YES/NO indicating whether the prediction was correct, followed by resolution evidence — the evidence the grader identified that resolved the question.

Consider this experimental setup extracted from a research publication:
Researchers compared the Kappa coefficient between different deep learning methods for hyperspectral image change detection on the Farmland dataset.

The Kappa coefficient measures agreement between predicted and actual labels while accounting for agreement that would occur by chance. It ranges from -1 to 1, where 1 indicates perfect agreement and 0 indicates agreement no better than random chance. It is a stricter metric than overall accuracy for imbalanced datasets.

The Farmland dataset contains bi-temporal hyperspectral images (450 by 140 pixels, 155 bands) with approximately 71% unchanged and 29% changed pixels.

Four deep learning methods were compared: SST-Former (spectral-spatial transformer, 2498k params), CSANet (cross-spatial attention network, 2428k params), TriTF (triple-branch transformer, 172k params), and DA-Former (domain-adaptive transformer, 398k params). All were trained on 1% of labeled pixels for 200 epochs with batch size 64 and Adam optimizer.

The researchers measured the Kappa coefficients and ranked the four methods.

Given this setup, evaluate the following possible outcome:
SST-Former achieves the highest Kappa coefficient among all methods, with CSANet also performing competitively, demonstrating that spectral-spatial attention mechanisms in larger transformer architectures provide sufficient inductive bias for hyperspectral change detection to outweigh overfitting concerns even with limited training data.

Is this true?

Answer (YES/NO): NO